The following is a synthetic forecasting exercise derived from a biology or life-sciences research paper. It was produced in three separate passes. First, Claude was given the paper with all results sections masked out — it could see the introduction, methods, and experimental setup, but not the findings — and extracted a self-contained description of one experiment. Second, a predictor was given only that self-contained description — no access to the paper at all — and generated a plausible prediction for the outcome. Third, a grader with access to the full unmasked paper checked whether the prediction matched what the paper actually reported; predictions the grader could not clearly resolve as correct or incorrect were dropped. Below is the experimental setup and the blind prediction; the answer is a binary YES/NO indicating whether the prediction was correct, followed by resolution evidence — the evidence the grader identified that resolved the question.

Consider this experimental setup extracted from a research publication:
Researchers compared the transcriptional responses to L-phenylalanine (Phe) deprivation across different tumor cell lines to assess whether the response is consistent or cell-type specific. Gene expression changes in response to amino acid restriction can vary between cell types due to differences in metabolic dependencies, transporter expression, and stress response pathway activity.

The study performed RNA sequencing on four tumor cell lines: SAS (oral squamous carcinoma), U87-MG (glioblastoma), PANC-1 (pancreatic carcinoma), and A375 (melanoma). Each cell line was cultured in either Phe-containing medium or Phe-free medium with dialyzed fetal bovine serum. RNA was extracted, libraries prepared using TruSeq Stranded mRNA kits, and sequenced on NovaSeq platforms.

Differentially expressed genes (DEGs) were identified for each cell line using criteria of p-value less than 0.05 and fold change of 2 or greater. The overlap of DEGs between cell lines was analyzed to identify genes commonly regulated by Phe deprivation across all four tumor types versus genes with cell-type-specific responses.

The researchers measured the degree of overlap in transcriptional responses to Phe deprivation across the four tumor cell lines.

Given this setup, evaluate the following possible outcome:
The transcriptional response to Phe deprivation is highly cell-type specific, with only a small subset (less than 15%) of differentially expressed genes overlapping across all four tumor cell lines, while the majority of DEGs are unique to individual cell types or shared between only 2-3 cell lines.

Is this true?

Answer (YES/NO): YES